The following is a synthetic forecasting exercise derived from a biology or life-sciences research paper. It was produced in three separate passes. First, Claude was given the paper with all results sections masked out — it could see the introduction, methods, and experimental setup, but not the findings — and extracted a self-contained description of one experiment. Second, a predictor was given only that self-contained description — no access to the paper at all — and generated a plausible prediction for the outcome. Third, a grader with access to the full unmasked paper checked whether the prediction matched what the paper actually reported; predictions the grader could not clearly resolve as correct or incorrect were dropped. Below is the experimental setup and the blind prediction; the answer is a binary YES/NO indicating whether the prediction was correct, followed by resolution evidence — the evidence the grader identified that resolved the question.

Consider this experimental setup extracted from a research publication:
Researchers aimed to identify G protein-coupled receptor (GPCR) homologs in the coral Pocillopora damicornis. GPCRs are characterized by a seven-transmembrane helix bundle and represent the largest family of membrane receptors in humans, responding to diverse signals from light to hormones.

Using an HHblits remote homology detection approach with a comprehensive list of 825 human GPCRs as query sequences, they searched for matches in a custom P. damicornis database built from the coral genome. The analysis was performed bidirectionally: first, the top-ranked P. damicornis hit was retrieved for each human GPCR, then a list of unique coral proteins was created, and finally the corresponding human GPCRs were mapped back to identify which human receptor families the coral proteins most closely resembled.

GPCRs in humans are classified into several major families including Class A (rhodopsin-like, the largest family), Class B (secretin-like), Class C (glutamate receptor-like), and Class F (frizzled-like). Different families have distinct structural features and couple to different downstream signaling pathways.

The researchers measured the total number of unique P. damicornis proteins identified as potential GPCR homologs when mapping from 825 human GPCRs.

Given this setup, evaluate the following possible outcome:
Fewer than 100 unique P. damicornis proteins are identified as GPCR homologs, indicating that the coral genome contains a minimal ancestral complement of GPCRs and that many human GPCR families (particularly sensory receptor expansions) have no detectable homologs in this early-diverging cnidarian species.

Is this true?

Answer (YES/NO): NO